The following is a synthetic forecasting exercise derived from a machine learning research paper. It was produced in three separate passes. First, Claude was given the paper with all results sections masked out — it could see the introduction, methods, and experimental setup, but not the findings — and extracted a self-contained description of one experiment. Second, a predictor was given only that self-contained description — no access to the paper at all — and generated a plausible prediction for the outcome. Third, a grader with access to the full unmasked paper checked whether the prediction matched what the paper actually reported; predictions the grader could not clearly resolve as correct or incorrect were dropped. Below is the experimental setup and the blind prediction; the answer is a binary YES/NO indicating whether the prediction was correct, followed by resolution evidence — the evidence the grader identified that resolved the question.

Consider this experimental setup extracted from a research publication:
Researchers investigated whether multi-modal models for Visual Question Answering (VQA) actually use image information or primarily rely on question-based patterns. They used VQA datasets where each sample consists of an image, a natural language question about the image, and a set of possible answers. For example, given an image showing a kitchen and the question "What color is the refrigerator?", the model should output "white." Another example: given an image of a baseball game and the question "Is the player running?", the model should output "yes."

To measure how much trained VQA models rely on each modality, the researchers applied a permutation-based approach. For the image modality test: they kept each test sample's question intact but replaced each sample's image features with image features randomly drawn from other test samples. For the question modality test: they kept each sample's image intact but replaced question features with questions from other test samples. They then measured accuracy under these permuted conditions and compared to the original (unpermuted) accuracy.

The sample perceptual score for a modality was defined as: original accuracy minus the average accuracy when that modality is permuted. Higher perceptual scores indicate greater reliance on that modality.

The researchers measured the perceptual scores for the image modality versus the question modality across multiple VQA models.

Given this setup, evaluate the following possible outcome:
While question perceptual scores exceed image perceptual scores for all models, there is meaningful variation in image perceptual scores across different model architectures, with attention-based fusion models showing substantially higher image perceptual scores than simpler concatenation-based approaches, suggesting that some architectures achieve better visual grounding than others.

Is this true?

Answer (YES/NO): NO